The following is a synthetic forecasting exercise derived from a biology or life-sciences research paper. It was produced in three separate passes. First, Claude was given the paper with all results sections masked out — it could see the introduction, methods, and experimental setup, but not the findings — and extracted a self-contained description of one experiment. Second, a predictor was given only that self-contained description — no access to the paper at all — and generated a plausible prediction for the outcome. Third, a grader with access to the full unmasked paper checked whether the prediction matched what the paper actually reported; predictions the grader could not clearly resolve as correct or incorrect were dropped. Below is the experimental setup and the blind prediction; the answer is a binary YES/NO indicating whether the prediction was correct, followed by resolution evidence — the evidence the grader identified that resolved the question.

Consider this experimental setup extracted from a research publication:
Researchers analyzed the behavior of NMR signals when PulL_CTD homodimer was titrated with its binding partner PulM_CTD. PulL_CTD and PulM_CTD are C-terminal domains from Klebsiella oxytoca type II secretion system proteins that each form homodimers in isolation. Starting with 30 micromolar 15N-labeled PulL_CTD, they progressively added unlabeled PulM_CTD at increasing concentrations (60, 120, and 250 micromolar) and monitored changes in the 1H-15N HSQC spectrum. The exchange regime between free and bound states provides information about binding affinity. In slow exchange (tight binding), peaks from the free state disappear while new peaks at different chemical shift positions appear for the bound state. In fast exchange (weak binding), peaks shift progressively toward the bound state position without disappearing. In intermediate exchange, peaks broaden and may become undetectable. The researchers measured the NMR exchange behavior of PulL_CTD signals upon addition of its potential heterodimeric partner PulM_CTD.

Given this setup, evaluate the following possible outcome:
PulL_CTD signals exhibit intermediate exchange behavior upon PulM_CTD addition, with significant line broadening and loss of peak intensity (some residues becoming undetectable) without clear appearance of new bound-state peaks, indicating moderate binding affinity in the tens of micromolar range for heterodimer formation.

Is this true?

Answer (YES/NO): NO